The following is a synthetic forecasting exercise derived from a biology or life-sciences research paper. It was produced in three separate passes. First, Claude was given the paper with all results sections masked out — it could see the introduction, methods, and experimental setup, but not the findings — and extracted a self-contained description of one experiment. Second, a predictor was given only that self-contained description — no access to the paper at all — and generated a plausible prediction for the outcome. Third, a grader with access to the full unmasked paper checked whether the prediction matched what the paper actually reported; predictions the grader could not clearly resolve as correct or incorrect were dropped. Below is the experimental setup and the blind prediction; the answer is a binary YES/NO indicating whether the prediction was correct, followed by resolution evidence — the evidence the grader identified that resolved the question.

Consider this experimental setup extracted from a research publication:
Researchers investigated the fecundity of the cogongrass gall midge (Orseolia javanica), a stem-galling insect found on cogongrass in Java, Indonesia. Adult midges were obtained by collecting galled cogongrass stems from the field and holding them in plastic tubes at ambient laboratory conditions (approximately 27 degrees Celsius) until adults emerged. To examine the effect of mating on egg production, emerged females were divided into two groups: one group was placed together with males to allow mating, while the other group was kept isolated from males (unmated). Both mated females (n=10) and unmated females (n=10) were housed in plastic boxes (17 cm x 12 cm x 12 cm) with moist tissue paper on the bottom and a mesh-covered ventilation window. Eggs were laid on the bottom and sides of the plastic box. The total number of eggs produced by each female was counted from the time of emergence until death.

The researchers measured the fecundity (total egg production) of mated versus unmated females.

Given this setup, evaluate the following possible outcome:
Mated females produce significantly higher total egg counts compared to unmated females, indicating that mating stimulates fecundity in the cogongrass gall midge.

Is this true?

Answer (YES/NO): YES